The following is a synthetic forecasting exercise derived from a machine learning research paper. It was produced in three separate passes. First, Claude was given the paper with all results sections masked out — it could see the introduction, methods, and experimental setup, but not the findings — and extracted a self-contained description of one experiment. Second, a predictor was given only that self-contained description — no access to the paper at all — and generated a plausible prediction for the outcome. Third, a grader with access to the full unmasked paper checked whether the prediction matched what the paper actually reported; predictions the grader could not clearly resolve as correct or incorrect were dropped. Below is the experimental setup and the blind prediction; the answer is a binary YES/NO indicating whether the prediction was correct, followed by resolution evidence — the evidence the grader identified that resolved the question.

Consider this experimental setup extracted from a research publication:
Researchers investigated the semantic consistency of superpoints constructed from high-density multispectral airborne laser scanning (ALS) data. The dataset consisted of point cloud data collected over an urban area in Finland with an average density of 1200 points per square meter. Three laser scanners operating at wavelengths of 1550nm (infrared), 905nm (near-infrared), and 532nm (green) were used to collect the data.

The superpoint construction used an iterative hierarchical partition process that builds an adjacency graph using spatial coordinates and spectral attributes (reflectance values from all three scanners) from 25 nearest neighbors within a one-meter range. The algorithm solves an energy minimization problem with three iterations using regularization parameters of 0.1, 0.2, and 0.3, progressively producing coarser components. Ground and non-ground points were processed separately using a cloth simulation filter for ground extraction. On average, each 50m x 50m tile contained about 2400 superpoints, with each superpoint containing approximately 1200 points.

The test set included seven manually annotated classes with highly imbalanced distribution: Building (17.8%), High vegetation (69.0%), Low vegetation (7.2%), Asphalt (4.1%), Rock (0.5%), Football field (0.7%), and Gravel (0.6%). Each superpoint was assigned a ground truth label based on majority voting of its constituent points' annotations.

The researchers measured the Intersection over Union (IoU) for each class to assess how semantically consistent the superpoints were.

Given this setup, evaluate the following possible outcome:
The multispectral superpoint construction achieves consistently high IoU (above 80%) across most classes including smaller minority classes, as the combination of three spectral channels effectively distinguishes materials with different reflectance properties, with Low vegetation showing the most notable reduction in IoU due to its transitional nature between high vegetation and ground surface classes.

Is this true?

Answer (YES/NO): NO